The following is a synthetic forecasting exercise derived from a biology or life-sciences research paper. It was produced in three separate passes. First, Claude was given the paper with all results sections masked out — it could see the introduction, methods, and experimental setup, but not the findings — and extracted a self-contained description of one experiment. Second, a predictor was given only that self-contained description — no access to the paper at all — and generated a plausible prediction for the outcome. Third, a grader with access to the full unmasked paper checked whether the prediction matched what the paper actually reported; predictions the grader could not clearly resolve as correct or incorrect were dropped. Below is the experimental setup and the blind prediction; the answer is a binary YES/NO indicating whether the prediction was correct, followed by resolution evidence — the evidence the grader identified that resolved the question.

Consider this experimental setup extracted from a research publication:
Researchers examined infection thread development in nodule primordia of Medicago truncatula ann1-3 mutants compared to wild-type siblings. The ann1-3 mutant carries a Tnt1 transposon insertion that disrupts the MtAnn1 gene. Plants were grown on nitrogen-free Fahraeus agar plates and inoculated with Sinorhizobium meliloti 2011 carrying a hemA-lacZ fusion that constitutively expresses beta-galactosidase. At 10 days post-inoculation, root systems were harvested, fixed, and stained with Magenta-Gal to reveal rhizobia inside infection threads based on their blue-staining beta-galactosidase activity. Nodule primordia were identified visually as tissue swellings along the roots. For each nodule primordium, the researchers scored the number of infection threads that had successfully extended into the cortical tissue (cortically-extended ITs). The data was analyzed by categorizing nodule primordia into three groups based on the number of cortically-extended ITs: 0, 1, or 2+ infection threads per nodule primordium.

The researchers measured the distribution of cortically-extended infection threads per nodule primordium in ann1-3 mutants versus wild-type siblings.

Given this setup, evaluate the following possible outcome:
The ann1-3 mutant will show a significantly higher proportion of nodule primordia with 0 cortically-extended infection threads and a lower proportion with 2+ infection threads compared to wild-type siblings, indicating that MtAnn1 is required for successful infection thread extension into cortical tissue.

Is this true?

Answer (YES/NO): NO